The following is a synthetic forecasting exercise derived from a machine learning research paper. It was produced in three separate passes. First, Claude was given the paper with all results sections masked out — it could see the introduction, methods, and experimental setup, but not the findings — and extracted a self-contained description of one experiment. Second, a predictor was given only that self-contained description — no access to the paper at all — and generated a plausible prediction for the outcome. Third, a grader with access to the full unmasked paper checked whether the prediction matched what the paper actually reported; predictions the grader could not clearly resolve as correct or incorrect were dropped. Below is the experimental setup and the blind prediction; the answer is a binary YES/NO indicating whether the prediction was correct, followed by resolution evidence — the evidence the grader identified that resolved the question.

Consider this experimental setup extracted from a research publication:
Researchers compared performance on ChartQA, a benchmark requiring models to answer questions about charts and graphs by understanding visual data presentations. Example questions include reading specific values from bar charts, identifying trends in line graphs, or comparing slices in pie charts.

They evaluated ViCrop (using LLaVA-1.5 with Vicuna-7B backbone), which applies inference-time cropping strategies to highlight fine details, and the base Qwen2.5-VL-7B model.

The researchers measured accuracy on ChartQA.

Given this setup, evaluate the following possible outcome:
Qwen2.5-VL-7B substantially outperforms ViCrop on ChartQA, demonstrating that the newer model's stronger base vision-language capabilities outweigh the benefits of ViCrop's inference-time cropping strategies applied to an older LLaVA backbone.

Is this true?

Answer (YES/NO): YES